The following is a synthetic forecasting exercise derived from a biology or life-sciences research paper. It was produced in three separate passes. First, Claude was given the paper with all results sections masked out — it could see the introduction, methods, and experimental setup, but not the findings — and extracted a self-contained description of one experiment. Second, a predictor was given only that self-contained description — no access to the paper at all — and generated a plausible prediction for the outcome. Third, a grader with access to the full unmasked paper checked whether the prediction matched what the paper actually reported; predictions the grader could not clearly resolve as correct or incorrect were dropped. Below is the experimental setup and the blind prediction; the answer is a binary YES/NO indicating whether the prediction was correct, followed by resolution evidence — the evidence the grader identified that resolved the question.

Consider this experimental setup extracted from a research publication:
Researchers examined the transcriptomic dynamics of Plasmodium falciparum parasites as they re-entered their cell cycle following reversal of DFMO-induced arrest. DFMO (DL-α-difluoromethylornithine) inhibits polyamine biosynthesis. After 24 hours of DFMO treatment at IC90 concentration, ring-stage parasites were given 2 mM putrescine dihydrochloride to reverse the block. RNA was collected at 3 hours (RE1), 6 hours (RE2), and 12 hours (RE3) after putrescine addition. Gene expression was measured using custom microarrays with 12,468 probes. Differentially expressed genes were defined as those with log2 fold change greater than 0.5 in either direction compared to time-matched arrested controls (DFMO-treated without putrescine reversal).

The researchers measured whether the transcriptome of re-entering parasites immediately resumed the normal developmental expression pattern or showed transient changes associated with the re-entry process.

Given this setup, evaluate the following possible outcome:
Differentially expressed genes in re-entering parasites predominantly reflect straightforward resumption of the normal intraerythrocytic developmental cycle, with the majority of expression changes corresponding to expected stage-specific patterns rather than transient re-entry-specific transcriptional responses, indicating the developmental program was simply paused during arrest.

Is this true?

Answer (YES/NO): NO